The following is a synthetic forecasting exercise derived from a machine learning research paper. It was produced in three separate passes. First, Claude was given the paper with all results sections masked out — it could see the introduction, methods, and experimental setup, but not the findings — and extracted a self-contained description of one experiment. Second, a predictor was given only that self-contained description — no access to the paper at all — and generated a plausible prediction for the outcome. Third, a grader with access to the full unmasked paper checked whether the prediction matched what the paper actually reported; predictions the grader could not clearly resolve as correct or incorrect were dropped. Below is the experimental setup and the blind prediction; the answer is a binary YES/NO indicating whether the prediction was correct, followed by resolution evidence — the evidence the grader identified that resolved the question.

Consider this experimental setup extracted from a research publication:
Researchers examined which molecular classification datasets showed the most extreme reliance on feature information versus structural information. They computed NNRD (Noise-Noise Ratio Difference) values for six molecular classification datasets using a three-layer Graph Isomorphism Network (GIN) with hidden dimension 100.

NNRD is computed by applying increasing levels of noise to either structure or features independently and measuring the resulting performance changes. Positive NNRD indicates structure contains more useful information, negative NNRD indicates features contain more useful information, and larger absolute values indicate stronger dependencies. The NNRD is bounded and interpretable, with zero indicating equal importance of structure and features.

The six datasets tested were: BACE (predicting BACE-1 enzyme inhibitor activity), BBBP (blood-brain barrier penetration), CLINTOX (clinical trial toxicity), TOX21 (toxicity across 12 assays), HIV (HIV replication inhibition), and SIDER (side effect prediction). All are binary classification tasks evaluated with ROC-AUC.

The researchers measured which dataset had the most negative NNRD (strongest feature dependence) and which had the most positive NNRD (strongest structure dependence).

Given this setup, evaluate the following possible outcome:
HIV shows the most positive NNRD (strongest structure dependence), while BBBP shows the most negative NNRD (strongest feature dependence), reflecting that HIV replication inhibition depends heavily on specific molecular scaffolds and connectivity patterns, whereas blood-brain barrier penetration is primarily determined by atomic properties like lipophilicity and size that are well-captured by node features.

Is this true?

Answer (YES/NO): NO